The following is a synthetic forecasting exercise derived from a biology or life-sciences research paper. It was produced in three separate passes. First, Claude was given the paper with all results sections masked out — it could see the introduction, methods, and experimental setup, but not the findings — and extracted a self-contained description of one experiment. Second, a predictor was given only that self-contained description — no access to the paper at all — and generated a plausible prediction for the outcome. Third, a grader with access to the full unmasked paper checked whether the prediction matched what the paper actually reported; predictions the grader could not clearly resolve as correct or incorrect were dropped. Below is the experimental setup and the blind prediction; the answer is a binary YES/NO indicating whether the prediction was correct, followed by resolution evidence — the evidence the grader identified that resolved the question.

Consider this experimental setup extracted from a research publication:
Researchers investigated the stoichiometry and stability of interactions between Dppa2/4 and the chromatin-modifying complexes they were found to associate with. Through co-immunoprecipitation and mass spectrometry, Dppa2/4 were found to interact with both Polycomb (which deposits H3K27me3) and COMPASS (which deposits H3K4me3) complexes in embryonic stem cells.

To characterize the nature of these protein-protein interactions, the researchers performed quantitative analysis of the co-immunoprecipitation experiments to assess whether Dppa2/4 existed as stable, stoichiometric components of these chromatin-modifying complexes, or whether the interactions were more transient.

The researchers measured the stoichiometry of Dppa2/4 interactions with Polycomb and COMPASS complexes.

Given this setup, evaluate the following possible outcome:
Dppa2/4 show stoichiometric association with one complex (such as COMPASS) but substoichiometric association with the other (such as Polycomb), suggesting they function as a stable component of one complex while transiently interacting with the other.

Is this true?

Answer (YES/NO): NO